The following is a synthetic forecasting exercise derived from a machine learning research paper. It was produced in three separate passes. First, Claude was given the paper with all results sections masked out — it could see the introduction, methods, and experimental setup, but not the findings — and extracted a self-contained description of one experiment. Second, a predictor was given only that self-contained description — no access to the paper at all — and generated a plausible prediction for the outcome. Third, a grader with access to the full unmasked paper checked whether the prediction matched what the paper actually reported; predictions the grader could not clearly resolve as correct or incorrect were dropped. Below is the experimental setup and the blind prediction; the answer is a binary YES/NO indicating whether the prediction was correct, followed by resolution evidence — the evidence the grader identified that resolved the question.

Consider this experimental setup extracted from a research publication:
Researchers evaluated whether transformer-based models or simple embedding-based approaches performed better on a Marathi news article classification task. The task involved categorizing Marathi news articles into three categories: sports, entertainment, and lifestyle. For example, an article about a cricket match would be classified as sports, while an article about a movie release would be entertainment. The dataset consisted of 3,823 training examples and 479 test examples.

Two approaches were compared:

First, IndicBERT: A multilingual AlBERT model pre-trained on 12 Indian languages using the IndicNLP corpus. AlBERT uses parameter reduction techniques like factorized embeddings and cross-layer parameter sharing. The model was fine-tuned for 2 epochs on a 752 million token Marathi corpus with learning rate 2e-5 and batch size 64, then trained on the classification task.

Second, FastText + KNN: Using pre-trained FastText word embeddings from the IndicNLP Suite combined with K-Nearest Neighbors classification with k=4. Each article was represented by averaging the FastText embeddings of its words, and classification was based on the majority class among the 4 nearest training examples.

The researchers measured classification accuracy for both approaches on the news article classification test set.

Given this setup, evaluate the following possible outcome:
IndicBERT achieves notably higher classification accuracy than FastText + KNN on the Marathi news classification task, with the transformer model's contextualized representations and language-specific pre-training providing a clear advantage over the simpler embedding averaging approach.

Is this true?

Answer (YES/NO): NO